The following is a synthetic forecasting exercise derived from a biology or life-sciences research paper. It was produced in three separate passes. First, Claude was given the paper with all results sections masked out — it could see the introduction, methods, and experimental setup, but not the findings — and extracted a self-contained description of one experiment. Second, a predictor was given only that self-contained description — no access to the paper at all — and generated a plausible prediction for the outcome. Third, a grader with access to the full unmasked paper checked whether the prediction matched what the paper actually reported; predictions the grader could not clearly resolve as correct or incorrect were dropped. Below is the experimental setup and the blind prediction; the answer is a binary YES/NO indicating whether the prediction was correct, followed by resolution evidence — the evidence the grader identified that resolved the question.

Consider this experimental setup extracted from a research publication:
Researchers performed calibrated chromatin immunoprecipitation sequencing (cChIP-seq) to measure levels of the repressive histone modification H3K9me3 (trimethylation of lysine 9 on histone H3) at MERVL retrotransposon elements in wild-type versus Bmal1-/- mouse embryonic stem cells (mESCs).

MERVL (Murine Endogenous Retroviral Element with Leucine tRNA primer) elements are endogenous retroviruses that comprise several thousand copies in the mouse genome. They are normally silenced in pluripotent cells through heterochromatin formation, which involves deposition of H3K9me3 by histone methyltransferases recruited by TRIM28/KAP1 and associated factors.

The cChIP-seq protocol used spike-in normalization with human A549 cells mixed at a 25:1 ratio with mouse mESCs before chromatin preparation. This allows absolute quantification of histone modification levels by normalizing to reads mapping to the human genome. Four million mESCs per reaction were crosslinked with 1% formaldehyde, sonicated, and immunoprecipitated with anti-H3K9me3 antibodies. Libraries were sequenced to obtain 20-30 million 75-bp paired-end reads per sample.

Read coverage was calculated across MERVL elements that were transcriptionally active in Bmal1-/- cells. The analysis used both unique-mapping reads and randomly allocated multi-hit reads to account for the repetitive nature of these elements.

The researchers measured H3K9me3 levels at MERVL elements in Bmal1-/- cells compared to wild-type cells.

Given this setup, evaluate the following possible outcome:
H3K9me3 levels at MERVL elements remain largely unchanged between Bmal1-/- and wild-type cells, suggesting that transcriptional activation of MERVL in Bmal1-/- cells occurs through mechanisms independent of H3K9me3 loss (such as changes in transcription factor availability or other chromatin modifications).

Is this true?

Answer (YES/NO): NO